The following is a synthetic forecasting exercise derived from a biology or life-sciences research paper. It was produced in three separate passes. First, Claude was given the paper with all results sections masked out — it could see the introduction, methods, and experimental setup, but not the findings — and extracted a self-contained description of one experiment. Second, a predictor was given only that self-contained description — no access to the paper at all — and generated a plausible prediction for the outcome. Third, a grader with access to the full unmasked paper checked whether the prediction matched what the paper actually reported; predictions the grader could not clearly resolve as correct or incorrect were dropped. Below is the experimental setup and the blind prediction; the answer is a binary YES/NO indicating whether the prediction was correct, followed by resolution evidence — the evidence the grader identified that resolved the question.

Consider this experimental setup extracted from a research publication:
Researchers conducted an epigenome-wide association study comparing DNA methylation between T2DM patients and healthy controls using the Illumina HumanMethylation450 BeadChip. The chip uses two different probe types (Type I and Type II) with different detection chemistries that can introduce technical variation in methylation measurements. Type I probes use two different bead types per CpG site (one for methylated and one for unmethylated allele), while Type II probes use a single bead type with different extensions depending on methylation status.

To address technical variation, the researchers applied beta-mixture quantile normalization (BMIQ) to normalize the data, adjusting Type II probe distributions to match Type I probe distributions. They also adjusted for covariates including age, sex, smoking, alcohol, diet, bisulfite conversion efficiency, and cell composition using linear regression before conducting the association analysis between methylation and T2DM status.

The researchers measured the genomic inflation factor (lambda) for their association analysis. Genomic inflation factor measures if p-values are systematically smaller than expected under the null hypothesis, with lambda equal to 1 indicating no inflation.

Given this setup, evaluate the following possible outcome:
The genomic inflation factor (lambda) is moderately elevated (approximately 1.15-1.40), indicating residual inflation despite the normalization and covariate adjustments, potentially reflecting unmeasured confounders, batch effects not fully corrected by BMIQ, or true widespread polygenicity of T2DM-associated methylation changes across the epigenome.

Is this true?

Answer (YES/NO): NO